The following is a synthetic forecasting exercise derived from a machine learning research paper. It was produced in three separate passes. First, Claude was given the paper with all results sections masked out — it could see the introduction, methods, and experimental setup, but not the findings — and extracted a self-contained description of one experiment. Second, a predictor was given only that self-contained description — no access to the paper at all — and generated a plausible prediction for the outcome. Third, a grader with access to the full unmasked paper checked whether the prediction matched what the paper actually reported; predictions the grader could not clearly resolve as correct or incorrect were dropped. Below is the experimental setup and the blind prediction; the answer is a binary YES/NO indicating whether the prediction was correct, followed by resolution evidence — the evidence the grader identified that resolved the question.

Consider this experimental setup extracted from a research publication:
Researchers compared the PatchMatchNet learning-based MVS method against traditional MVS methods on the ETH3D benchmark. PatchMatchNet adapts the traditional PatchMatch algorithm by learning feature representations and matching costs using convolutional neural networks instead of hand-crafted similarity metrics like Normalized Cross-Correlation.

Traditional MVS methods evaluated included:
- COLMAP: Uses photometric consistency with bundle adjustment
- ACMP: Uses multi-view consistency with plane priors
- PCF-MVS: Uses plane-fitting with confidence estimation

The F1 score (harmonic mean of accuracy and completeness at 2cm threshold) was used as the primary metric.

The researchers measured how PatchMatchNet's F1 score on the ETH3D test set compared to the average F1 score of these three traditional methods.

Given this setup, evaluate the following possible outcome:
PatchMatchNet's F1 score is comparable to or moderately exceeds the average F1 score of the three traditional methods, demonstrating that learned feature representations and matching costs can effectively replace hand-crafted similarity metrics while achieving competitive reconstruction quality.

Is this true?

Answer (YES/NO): NO